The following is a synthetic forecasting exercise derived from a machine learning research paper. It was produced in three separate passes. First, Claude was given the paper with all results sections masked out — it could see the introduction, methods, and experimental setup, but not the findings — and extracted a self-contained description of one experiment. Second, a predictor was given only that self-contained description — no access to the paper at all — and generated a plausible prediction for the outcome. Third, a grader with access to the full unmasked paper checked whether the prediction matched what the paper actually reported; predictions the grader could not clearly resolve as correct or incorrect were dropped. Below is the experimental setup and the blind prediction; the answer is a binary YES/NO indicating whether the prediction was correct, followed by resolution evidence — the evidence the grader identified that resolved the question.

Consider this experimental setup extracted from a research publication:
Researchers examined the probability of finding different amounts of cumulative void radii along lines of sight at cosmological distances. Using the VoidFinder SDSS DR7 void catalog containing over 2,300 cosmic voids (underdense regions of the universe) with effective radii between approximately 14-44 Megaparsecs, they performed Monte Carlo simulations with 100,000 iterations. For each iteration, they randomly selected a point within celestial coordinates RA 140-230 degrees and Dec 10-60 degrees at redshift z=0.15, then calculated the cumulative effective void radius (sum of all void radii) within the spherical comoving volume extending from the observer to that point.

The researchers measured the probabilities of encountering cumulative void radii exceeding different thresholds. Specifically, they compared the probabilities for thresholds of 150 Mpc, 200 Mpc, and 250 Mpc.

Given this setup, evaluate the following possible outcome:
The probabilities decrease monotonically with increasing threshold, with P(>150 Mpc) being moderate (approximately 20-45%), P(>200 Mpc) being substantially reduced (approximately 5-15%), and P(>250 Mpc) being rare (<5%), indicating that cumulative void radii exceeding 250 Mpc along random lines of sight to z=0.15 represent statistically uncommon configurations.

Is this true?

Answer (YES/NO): NO